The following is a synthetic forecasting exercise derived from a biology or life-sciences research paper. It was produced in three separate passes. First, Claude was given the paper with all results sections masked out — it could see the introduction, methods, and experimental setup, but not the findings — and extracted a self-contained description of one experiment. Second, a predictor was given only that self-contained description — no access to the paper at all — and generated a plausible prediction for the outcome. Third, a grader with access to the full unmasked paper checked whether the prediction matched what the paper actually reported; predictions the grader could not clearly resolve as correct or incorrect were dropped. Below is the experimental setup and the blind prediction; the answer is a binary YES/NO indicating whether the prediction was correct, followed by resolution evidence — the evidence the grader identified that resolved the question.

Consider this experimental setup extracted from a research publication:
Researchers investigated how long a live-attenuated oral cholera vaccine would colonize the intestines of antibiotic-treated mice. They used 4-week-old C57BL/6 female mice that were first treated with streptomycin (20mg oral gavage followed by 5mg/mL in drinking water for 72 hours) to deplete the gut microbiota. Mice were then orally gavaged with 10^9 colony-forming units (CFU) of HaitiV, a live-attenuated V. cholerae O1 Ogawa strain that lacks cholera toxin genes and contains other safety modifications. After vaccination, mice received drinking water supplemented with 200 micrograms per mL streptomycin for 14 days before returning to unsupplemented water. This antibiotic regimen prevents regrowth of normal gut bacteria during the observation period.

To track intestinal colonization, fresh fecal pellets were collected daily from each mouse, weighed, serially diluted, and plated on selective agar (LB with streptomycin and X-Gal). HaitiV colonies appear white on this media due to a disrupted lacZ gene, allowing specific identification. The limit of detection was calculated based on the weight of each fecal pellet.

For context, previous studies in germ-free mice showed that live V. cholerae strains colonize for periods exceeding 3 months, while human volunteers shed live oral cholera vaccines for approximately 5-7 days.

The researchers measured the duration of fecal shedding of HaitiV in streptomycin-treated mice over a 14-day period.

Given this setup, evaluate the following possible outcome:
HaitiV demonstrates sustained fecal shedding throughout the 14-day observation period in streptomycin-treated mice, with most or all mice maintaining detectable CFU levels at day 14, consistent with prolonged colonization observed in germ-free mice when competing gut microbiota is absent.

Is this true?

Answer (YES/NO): NO